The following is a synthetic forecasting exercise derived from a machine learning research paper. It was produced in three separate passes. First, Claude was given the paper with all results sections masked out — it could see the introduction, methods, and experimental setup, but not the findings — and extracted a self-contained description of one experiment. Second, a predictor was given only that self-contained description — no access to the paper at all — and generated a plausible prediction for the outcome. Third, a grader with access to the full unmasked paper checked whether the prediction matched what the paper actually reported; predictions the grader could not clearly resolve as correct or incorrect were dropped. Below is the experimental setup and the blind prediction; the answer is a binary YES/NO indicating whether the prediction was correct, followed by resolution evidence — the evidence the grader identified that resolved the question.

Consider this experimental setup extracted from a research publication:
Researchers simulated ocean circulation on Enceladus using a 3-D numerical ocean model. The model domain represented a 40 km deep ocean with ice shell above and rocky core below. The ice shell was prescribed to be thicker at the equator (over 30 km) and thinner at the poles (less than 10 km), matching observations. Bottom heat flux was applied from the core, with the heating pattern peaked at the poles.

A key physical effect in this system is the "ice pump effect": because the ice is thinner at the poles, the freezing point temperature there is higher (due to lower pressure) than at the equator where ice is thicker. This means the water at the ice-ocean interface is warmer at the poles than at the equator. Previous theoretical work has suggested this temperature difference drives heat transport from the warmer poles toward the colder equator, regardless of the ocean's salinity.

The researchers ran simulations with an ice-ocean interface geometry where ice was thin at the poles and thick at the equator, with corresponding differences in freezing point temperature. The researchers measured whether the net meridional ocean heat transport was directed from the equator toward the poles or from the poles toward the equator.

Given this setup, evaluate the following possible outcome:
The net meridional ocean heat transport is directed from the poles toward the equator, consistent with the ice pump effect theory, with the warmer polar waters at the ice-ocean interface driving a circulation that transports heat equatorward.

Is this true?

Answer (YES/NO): YES